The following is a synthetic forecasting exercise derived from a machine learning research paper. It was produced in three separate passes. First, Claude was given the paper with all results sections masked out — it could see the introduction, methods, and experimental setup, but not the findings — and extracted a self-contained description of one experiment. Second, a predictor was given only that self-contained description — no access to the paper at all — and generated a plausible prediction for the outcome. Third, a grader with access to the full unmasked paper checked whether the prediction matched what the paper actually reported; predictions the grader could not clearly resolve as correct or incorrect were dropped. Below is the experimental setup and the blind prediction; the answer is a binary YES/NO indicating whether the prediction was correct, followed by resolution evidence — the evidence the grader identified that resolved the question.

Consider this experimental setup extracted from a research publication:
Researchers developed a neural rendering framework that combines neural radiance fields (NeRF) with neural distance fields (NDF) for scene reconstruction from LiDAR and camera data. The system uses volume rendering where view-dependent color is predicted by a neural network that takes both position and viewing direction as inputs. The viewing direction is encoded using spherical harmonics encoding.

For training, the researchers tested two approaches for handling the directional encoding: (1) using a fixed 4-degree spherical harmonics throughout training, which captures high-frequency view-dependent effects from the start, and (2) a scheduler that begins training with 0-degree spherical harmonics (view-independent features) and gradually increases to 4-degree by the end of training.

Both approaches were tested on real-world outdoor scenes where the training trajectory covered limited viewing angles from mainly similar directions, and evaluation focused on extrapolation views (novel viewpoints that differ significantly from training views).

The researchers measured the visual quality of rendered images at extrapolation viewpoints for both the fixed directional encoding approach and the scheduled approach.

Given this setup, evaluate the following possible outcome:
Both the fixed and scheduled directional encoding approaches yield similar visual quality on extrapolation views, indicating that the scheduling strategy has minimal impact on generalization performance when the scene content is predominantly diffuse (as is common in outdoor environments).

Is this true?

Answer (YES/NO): NO